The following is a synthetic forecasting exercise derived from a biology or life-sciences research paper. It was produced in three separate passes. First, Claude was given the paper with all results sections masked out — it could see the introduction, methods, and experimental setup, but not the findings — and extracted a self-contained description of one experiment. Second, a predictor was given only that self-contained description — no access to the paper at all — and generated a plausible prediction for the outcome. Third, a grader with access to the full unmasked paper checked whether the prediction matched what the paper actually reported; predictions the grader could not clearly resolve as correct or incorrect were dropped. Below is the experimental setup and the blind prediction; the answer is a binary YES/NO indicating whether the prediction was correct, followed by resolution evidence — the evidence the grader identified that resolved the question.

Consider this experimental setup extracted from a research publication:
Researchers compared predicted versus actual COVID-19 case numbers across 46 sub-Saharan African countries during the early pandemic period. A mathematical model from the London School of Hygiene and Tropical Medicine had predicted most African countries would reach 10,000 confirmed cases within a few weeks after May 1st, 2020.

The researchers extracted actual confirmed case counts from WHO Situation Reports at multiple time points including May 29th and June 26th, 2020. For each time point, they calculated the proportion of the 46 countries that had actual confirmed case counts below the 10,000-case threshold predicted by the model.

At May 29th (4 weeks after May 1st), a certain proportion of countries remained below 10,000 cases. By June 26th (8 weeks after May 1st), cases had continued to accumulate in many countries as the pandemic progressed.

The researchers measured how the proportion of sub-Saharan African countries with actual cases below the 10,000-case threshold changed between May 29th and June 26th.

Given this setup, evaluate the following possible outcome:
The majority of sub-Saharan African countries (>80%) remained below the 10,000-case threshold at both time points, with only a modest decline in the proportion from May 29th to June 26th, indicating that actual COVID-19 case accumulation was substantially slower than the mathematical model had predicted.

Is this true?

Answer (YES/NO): YES